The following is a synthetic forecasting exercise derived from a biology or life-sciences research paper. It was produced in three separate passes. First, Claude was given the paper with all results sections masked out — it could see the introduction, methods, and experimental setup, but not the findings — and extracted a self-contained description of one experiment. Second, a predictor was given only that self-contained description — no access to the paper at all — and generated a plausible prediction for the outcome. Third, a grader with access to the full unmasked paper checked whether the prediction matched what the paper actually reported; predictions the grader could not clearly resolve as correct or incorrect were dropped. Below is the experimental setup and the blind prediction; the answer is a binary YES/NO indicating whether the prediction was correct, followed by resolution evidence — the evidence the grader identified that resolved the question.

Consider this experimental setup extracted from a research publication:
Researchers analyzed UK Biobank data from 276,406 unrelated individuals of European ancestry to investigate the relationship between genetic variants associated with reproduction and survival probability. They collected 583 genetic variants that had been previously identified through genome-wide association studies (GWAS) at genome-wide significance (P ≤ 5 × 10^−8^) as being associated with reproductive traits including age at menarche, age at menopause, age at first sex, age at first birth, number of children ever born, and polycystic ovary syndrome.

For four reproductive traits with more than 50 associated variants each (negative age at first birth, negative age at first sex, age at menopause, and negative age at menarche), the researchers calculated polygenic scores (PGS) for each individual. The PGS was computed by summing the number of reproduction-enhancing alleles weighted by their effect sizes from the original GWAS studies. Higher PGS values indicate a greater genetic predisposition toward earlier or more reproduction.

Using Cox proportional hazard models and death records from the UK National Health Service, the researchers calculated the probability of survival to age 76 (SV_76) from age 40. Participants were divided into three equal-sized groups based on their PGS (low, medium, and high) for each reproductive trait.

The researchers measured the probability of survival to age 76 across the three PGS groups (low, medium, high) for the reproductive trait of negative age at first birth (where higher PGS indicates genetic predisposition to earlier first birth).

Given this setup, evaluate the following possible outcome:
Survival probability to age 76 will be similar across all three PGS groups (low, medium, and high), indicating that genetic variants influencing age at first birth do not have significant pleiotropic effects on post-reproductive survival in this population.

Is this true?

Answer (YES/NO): NO